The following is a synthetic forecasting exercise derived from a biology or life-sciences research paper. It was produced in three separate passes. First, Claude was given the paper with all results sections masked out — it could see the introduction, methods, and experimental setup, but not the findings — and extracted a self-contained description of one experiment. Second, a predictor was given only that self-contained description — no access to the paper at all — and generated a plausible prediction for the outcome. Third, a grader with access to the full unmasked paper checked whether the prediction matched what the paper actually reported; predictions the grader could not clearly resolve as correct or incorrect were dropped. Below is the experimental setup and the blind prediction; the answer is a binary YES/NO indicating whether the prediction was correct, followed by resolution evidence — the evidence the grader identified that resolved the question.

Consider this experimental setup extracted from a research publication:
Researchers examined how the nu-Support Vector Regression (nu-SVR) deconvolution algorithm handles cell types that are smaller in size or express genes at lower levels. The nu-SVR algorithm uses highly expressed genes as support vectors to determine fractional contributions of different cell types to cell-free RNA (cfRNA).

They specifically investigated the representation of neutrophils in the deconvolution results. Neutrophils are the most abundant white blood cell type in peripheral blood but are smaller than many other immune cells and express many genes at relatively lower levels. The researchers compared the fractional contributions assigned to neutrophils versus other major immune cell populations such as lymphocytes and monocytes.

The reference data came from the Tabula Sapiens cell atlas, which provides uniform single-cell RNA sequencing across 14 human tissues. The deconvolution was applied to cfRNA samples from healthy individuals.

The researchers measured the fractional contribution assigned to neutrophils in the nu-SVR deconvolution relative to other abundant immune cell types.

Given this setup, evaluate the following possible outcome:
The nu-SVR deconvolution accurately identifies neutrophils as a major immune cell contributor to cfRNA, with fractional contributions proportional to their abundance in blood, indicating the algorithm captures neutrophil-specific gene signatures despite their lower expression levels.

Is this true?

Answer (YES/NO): NO